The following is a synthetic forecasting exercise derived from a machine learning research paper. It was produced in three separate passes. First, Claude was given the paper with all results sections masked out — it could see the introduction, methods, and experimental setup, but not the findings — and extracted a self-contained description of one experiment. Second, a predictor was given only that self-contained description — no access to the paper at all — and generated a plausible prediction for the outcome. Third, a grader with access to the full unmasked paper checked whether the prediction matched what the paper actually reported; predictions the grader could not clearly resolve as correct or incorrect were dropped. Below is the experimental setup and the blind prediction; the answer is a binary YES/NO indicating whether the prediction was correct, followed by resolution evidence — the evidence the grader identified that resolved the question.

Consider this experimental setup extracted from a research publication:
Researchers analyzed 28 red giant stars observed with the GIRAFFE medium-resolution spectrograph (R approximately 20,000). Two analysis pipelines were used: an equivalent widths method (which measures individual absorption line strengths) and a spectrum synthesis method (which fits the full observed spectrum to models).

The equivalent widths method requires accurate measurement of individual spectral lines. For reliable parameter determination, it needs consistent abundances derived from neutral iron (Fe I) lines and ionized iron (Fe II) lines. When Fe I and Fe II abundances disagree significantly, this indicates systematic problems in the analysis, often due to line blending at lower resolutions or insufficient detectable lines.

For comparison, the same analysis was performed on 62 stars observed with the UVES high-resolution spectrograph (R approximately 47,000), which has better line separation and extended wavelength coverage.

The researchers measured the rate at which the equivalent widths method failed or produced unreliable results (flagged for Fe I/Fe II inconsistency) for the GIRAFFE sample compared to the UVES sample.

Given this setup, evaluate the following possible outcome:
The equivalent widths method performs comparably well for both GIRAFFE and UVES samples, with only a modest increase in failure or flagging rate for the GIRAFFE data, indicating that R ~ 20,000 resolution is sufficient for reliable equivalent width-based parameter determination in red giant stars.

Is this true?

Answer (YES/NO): NO